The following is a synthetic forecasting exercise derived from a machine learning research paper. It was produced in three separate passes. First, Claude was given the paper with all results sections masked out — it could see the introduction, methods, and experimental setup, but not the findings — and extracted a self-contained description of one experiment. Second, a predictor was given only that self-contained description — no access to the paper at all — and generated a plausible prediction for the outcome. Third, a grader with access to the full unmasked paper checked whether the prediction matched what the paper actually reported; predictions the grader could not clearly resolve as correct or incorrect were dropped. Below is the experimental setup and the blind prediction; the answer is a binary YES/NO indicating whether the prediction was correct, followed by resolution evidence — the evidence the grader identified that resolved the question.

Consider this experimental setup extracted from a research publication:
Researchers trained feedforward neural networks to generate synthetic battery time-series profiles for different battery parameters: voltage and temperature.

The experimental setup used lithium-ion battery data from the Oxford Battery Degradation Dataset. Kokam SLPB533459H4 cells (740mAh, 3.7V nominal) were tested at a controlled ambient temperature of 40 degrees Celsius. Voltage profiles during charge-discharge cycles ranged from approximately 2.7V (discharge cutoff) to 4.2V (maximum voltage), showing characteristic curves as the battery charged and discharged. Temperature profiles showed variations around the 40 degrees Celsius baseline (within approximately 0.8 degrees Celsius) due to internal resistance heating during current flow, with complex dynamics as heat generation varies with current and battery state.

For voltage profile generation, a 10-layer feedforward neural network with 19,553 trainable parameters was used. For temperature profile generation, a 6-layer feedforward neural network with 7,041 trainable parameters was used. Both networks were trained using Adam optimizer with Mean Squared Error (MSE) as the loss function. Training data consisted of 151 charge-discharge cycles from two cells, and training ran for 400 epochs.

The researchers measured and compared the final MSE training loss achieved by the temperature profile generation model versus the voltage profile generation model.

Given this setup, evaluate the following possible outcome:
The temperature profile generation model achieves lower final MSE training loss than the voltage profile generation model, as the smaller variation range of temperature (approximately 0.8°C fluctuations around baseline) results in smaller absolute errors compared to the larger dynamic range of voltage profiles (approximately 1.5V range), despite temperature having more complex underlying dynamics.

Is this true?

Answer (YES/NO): NO